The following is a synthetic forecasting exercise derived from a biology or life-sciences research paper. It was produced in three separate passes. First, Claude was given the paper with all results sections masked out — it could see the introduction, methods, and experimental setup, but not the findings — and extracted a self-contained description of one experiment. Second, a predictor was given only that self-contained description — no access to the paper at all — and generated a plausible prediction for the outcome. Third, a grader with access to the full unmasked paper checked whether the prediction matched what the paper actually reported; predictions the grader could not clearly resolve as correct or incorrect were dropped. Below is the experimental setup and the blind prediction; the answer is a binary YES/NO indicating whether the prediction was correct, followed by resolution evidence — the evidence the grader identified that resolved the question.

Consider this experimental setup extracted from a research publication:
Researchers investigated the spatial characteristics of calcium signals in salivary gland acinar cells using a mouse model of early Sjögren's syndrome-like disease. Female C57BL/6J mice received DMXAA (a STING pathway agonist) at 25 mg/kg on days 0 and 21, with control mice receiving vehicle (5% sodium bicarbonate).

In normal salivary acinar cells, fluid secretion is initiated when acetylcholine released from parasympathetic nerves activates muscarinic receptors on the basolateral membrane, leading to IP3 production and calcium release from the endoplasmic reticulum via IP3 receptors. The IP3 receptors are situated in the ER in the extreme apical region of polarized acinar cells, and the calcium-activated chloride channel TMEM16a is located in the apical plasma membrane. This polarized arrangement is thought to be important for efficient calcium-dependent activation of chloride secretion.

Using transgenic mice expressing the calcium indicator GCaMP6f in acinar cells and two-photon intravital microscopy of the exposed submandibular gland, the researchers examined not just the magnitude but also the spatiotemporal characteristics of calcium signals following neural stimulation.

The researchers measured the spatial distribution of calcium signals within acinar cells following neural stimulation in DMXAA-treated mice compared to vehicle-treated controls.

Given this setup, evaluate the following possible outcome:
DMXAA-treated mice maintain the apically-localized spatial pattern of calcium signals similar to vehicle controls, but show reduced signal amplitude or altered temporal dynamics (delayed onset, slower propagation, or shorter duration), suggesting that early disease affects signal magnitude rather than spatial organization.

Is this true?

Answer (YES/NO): NO